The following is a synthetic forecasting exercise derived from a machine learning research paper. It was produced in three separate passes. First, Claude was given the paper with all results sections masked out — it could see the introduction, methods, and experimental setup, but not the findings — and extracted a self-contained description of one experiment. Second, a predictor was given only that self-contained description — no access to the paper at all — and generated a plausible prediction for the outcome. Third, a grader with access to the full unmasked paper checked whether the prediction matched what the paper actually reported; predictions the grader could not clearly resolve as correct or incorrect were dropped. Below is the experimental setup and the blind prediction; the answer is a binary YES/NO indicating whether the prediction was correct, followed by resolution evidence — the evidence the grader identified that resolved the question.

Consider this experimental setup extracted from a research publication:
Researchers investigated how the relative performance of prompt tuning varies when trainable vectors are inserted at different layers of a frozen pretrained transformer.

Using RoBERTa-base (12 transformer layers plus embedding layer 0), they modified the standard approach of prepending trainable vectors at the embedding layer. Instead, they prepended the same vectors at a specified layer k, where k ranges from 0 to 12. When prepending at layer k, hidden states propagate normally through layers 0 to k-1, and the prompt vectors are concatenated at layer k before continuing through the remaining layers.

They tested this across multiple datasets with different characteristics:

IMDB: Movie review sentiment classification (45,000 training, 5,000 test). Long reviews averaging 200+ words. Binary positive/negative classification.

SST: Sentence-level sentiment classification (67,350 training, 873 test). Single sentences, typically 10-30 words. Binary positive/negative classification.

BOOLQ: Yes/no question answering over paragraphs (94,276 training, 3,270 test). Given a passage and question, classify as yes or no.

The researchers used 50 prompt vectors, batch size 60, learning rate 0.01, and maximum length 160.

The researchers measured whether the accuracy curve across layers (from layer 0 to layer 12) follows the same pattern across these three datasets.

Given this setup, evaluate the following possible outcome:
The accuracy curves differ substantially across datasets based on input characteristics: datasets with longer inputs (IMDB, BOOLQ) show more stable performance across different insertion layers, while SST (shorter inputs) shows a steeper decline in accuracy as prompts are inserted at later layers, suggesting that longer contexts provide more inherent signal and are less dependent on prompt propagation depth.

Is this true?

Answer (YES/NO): NO